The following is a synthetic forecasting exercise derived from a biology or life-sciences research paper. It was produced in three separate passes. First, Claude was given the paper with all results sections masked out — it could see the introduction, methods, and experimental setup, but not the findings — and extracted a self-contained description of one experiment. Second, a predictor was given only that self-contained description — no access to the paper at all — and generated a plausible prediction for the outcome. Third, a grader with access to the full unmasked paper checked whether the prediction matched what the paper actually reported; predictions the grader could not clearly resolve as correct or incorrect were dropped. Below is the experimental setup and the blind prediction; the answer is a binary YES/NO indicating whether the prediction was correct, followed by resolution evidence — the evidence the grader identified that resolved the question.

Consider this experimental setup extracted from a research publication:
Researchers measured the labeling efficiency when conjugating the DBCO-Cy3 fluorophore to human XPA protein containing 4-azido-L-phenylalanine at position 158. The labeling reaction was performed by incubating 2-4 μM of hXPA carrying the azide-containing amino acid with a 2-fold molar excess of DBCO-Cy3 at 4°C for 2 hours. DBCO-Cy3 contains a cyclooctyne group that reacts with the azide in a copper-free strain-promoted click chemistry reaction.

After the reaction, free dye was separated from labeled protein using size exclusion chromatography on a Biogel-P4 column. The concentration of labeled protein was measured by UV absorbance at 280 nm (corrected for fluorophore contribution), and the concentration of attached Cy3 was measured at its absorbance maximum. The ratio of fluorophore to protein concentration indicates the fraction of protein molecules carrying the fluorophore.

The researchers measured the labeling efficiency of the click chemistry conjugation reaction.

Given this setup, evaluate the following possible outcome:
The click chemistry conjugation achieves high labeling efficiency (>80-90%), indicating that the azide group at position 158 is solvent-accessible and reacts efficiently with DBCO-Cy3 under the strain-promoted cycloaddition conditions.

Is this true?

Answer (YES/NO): NO